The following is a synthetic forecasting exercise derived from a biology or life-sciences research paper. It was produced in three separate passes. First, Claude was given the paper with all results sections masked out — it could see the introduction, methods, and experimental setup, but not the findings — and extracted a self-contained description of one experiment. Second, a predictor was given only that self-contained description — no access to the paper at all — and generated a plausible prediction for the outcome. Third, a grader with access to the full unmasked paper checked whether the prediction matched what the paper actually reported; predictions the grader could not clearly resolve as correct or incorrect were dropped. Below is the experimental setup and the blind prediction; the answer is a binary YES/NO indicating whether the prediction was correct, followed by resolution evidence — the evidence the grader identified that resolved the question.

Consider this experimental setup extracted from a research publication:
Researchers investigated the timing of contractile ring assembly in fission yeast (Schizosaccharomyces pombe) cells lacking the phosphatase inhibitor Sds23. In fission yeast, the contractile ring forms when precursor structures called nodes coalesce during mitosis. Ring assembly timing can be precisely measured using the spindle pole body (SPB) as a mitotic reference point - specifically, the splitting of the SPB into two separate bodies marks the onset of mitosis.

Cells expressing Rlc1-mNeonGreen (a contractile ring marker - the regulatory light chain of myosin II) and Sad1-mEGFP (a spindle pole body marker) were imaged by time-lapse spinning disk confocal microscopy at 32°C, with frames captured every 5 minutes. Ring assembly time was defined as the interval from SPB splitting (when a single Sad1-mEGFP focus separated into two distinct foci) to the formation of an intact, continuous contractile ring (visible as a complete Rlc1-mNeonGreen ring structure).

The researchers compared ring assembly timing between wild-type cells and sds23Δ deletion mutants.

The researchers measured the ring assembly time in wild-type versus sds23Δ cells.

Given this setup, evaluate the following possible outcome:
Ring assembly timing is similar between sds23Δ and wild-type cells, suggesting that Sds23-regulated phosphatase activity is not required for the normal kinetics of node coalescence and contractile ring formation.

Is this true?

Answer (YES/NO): YES